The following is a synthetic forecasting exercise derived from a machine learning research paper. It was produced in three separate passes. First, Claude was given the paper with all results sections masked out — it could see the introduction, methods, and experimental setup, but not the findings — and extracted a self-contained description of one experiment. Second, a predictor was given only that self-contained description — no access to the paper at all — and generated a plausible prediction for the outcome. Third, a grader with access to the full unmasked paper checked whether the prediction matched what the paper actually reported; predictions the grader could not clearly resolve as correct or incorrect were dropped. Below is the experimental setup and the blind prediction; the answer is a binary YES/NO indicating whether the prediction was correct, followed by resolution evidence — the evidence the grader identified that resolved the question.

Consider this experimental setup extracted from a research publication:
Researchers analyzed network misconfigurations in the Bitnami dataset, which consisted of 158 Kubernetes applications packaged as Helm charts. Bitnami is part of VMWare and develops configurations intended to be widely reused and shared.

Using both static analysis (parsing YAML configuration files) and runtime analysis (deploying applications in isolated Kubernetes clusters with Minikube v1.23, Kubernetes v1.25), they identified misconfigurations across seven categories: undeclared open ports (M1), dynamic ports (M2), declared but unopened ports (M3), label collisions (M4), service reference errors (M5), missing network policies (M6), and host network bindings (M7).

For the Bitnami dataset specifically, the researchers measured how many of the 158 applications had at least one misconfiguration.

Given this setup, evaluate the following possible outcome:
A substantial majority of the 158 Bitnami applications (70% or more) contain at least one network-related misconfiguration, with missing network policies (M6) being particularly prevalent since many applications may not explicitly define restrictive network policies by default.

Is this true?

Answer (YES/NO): YES